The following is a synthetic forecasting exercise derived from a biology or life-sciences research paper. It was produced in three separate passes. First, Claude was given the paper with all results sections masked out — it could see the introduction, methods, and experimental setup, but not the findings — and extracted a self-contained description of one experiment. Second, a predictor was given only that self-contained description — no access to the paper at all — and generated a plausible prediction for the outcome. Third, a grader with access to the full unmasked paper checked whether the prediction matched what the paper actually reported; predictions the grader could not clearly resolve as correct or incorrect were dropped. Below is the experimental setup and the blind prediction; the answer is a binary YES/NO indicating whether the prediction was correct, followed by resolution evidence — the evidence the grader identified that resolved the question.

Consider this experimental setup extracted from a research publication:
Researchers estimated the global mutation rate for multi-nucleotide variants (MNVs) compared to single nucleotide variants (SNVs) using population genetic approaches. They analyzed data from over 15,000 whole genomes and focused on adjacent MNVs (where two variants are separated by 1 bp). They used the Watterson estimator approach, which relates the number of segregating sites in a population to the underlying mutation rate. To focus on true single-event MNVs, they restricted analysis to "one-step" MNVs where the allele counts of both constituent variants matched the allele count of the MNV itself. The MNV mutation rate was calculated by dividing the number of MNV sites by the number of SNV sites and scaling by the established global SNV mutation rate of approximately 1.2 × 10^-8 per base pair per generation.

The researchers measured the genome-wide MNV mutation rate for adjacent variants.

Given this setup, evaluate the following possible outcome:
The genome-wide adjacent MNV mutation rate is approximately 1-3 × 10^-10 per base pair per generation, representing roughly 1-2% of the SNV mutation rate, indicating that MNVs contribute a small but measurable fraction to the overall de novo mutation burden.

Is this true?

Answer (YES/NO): NO